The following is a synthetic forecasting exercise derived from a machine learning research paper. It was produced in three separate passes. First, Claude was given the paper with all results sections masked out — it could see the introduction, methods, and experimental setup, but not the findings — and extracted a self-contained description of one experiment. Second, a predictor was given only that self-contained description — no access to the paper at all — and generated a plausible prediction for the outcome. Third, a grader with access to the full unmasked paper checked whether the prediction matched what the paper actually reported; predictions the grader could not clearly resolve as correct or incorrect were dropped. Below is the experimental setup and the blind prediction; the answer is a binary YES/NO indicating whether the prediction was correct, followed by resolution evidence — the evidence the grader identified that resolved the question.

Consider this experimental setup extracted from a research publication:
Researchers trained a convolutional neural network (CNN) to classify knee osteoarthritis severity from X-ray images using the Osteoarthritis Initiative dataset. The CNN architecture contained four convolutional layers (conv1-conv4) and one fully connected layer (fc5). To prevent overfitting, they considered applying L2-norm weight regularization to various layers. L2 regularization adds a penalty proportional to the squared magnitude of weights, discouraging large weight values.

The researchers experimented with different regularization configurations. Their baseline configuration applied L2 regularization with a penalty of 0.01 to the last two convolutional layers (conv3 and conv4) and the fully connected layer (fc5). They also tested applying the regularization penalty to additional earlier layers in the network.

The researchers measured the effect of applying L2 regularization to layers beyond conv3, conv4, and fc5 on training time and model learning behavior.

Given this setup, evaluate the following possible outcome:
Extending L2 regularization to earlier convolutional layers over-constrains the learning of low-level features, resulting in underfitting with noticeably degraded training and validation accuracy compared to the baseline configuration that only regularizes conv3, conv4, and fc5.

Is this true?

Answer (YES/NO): NO